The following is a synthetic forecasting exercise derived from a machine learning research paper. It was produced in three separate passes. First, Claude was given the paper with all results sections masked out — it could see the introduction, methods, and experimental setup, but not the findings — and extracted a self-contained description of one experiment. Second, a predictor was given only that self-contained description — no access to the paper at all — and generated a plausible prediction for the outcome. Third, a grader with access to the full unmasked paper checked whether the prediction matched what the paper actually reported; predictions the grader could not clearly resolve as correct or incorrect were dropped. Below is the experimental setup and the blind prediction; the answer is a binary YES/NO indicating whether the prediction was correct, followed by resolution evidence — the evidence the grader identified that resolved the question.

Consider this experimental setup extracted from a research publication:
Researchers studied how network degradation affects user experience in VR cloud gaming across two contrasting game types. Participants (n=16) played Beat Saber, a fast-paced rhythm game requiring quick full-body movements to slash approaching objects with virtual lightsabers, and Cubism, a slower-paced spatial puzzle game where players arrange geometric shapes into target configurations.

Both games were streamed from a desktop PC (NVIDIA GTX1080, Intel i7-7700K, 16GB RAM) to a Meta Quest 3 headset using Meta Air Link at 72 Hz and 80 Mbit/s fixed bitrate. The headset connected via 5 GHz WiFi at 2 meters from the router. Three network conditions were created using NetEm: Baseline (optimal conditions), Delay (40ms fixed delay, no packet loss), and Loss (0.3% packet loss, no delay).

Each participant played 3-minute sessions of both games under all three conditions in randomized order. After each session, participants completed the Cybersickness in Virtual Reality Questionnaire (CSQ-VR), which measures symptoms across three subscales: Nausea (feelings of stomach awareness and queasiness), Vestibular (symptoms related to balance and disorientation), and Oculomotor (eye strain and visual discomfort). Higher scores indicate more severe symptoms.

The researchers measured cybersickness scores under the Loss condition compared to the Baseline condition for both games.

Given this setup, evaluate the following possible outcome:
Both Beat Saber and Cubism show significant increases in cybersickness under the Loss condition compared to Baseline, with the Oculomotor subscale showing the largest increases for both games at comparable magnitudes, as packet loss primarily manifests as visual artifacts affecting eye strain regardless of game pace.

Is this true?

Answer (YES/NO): NO